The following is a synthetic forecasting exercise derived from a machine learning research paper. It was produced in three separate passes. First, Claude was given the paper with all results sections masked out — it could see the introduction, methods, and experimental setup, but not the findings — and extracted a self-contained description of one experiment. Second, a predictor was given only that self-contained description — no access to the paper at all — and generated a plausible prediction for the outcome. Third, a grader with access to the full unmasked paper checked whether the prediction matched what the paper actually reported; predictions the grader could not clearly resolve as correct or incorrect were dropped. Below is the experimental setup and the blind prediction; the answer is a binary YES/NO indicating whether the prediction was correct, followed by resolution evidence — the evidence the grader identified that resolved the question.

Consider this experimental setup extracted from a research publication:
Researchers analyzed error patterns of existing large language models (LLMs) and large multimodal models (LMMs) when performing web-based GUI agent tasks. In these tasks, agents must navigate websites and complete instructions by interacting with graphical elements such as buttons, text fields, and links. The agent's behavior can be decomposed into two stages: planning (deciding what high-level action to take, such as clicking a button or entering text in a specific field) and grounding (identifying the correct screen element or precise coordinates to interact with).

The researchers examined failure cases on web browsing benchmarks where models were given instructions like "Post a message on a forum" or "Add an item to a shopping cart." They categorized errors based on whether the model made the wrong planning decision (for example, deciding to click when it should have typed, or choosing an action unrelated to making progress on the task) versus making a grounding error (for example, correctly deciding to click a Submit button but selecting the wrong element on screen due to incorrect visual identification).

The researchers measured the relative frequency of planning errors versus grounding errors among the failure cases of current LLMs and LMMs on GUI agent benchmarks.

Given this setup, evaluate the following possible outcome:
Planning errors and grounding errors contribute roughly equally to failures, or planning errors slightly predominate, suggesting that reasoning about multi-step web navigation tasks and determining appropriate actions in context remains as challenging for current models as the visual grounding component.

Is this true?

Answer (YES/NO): NO